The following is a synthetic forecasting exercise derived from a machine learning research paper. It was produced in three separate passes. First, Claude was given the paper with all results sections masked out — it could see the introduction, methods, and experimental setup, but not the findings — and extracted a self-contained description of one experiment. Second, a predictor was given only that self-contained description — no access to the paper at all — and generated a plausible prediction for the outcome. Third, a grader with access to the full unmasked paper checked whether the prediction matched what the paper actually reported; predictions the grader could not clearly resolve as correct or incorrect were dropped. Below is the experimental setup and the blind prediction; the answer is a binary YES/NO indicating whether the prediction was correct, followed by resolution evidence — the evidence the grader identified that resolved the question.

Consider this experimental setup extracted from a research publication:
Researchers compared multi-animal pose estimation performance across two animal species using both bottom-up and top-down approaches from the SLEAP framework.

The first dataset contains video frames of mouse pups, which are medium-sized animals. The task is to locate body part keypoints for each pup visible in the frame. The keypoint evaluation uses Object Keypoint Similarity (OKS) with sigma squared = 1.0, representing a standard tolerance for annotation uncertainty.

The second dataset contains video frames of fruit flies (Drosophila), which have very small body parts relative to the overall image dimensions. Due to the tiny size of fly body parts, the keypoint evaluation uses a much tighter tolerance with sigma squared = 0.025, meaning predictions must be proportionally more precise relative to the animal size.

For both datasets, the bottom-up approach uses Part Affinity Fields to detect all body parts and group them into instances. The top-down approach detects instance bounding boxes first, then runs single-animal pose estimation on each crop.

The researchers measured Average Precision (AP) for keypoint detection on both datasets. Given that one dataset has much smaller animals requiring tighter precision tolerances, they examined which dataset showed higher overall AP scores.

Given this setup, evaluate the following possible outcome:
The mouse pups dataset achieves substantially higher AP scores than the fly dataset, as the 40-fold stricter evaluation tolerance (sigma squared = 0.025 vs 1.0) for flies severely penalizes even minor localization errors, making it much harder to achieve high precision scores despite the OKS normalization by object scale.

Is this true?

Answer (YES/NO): NO